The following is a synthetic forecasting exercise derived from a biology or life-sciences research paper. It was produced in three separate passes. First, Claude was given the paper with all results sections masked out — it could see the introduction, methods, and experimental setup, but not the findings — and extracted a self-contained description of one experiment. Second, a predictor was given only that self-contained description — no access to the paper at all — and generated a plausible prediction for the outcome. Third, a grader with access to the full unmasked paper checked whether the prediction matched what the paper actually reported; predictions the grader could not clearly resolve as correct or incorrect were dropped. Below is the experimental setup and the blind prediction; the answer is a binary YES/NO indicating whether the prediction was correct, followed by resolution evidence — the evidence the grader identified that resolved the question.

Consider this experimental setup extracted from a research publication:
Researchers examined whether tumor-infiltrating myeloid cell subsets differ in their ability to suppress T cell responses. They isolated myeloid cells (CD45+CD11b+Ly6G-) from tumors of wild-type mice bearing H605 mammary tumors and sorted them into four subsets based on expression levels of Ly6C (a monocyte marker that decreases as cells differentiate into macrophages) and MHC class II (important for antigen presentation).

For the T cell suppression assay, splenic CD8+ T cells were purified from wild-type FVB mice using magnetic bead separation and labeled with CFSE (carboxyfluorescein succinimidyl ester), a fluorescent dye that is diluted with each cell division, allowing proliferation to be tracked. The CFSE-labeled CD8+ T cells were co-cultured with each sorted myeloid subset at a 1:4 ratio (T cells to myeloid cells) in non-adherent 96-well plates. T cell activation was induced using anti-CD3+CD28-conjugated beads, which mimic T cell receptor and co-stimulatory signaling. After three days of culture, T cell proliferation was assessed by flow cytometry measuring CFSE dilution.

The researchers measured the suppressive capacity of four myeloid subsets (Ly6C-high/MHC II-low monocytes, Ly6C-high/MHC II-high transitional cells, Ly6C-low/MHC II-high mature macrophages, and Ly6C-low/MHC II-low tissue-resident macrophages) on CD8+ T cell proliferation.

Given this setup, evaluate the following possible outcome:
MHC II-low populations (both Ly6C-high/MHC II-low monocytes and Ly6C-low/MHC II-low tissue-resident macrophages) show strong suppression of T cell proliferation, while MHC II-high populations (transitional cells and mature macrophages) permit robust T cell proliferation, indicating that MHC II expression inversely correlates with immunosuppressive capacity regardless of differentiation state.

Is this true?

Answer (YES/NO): NO